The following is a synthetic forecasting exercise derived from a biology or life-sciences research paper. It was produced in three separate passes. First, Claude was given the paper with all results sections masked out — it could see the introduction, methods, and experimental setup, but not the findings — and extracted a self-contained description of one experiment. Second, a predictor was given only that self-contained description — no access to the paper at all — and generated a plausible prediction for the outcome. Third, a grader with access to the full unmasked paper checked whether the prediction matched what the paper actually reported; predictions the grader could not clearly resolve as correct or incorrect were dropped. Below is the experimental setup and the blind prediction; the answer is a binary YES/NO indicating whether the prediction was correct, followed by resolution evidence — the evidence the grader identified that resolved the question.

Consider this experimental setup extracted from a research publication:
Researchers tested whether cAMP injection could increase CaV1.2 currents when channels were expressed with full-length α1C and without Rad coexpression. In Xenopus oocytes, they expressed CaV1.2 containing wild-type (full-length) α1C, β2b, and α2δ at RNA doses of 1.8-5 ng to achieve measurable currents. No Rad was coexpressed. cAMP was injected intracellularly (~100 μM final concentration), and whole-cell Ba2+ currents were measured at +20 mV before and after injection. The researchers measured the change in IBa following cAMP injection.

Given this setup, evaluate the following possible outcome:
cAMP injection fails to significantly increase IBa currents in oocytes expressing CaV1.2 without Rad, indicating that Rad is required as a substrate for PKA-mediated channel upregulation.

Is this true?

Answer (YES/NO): YES